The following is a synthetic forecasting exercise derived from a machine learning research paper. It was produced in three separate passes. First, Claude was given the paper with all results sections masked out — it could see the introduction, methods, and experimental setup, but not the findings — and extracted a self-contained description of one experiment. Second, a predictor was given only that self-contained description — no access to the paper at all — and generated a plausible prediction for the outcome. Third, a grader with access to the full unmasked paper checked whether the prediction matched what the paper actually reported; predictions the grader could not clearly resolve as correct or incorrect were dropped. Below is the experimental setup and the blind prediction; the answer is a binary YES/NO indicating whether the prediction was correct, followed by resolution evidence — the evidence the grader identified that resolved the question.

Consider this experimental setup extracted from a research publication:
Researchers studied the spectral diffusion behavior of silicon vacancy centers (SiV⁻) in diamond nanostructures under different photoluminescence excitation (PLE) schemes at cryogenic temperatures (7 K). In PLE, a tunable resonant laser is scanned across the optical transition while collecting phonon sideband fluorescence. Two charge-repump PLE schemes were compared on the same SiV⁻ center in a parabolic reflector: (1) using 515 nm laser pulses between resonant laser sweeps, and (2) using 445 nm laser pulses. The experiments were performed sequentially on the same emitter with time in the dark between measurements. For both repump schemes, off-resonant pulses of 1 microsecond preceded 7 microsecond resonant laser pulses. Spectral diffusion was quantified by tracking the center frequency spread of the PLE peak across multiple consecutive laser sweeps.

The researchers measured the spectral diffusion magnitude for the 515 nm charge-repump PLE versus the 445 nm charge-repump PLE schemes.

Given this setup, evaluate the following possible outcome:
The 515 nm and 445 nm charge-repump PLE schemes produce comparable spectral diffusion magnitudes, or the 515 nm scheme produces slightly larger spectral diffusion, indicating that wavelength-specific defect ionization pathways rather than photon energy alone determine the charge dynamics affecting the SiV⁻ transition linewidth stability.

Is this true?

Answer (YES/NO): NO